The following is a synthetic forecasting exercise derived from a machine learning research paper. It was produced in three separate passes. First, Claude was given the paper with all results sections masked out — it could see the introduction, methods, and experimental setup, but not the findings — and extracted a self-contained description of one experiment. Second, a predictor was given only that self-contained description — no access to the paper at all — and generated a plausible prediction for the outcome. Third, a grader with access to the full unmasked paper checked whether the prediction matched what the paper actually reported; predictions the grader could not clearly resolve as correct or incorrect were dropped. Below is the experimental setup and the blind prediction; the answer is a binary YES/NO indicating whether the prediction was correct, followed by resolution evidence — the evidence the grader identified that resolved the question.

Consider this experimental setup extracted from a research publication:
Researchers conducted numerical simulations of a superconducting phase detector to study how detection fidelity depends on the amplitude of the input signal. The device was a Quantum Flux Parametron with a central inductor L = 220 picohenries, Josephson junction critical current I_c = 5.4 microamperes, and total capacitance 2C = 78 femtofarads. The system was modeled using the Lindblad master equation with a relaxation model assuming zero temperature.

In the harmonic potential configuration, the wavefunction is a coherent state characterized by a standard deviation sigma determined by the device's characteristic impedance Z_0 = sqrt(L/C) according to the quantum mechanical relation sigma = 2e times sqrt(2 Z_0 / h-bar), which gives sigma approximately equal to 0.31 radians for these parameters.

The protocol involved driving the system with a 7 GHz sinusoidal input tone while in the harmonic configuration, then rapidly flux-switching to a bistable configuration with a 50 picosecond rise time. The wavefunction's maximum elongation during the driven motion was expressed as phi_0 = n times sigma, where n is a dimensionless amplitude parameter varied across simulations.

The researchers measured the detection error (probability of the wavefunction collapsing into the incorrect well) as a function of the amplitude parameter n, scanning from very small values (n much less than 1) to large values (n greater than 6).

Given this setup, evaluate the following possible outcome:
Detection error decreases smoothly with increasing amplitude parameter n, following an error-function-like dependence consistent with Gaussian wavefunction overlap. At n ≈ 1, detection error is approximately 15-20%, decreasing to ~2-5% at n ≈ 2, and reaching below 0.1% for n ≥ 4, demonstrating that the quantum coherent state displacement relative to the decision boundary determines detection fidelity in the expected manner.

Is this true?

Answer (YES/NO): NO